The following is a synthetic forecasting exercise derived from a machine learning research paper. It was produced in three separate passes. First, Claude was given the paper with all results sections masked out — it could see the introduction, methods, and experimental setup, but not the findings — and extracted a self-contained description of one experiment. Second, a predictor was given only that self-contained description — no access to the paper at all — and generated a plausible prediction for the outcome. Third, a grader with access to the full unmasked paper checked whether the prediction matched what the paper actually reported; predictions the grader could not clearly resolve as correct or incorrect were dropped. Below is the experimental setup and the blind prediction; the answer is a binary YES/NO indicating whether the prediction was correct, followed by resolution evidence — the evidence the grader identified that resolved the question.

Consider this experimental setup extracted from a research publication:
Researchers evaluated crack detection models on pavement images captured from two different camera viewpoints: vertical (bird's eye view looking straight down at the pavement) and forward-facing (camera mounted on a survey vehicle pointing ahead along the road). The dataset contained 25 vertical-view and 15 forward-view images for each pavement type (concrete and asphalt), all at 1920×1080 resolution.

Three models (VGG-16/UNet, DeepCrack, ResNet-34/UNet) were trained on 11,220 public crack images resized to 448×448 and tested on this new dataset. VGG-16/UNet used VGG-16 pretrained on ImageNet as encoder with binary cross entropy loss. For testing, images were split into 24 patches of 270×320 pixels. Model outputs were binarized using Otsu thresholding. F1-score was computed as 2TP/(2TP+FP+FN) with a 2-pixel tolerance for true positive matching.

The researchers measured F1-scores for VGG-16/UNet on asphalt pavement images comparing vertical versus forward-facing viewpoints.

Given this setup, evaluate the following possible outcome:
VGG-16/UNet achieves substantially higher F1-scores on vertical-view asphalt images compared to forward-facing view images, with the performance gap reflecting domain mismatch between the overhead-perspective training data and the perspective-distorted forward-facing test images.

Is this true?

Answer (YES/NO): NO